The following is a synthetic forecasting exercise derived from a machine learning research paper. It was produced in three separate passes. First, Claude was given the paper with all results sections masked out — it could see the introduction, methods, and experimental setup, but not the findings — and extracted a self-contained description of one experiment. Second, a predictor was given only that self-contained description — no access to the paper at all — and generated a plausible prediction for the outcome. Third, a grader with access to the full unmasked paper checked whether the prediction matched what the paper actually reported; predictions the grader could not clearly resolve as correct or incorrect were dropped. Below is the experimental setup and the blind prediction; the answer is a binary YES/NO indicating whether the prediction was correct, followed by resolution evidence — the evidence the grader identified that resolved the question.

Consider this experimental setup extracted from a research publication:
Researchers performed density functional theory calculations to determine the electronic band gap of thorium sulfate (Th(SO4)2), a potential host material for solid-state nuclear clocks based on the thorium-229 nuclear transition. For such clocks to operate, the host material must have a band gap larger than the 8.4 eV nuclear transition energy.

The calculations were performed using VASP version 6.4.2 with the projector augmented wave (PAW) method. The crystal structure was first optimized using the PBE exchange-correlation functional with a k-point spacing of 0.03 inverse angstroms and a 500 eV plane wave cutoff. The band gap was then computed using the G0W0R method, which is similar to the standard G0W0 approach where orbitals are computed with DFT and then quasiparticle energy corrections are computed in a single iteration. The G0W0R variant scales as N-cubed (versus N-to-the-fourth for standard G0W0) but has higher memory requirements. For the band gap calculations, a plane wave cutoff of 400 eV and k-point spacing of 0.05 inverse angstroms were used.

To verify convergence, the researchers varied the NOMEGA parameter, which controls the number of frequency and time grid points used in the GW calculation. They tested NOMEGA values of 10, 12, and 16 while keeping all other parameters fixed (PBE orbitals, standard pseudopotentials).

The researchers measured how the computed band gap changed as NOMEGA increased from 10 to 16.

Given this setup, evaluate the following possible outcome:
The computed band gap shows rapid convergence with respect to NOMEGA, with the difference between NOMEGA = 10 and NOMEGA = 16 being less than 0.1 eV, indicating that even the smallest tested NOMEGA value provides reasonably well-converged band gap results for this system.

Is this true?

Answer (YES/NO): NO